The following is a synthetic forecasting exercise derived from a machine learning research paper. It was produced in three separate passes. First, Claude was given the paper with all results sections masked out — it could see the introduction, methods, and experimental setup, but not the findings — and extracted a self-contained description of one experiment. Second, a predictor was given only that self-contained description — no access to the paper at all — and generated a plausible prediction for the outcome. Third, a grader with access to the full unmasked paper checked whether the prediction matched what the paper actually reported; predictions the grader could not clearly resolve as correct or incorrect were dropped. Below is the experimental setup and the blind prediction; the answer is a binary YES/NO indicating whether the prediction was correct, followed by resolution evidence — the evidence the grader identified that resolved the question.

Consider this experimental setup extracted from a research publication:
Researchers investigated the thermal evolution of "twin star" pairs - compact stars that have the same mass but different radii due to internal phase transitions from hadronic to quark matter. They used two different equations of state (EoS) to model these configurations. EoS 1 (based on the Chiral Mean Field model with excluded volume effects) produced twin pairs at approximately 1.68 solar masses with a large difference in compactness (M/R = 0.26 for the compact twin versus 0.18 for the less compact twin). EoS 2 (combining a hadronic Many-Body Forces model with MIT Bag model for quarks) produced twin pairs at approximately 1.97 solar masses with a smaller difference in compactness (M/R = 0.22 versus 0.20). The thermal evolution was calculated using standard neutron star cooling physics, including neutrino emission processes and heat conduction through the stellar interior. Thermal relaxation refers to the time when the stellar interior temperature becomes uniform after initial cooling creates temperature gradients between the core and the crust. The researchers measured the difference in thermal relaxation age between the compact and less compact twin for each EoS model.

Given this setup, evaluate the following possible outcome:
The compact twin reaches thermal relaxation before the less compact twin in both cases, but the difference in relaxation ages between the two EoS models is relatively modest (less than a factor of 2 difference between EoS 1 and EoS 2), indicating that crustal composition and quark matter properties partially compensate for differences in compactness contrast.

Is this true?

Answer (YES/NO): NO